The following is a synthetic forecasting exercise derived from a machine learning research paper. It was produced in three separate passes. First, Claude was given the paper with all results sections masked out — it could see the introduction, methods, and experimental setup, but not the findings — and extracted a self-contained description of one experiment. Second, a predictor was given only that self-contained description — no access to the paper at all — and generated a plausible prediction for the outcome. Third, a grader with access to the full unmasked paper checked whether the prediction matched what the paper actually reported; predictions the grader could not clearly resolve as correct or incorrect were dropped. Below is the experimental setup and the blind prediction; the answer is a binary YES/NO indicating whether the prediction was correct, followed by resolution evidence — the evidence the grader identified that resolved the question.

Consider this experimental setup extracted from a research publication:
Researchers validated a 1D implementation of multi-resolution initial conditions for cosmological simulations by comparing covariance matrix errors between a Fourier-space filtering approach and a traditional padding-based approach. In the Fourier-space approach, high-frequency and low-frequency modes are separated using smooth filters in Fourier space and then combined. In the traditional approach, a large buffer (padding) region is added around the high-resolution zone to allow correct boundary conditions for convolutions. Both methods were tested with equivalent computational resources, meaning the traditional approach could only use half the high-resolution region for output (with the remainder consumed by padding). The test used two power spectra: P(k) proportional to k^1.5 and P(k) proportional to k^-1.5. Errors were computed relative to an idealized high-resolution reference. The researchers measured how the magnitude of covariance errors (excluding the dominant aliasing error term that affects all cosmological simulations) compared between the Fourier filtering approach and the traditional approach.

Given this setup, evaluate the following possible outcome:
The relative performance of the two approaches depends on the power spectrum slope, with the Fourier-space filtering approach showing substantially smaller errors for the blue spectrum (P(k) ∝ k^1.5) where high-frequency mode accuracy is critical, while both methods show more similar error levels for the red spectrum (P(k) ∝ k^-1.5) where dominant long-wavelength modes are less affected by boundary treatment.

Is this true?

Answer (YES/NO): NO